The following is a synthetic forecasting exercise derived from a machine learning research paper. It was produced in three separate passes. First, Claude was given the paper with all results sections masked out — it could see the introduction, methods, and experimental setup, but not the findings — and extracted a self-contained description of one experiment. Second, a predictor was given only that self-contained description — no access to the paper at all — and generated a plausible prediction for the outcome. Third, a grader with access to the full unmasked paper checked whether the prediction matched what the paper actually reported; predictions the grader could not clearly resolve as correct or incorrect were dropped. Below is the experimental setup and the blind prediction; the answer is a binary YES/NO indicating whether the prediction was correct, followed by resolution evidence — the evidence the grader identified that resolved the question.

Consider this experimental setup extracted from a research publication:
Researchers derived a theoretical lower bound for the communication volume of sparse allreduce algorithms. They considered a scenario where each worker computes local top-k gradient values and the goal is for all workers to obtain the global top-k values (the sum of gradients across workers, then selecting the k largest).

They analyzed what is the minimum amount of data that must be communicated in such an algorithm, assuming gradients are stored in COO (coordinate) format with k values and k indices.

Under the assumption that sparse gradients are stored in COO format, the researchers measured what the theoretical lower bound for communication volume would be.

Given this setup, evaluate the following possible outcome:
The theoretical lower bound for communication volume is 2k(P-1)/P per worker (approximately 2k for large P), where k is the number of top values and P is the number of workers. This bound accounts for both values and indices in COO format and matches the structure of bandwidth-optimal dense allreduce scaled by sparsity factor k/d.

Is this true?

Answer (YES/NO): YES